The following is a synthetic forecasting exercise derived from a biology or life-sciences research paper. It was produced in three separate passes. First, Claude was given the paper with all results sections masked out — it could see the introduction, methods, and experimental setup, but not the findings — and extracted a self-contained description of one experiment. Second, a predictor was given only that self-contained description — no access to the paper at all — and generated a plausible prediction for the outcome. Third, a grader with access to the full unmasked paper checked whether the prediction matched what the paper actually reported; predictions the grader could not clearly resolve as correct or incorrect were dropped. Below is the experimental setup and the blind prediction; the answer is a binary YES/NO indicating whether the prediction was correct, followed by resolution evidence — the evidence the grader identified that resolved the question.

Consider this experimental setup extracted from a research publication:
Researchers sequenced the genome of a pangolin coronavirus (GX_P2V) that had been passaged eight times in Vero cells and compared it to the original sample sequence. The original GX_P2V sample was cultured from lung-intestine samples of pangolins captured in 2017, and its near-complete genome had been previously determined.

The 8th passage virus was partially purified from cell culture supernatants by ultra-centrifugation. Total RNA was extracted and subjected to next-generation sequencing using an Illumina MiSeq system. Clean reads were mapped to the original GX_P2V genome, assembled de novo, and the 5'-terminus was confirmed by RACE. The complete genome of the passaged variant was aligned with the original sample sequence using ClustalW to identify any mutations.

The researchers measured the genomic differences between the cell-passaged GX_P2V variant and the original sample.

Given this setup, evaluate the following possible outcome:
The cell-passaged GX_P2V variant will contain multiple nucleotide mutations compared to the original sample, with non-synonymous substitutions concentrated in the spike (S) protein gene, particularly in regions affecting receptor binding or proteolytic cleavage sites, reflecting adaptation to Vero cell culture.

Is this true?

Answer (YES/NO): NO